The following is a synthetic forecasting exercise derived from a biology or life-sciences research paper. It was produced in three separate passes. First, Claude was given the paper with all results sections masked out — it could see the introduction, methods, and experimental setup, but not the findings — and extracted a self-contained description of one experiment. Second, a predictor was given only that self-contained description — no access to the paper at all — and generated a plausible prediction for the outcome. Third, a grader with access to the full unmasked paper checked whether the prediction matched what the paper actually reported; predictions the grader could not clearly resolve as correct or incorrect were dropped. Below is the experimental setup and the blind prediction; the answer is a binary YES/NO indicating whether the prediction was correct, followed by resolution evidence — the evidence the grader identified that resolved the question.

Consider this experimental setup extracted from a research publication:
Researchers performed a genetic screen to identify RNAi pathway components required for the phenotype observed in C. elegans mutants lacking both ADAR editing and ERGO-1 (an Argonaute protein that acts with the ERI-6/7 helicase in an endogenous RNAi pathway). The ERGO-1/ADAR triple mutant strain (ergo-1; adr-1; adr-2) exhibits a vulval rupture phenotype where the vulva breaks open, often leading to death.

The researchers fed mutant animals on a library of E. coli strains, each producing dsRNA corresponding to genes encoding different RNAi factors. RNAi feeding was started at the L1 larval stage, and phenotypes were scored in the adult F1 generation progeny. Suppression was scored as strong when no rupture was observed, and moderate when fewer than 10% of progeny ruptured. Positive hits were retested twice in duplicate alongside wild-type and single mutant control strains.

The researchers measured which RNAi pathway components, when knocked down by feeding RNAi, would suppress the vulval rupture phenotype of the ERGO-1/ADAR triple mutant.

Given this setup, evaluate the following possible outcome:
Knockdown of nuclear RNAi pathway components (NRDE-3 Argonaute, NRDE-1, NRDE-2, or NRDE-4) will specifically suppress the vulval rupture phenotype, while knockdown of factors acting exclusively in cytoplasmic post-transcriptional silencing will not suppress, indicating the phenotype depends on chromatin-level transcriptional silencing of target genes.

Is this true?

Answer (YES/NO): NO